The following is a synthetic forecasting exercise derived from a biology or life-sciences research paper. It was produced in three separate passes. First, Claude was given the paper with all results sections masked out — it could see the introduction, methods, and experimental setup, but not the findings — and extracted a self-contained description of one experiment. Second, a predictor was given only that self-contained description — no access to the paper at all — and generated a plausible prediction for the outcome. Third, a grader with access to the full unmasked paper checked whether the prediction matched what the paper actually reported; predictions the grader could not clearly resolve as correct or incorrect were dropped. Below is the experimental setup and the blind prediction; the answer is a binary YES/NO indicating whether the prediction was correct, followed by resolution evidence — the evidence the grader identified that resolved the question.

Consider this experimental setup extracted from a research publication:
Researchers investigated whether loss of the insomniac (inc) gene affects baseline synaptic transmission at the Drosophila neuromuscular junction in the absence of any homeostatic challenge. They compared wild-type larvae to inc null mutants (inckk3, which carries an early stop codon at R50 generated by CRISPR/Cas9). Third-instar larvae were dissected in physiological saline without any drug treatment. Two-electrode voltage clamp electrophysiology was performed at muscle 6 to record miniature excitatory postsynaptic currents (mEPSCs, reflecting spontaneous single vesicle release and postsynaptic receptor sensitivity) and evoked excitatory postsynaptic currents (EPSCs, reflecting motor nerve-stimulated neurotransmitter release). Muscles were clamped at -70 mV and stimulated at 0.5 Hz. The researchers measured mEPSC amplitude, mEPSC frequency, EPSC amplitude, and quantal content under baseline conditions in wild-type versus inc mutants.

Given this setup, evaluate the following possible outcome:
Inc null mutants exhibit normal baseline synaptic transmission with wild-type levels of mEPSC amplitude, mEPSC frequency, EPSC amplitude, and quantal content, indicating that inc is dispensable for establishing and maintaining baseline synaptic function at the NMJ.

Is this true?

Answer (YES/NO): YES